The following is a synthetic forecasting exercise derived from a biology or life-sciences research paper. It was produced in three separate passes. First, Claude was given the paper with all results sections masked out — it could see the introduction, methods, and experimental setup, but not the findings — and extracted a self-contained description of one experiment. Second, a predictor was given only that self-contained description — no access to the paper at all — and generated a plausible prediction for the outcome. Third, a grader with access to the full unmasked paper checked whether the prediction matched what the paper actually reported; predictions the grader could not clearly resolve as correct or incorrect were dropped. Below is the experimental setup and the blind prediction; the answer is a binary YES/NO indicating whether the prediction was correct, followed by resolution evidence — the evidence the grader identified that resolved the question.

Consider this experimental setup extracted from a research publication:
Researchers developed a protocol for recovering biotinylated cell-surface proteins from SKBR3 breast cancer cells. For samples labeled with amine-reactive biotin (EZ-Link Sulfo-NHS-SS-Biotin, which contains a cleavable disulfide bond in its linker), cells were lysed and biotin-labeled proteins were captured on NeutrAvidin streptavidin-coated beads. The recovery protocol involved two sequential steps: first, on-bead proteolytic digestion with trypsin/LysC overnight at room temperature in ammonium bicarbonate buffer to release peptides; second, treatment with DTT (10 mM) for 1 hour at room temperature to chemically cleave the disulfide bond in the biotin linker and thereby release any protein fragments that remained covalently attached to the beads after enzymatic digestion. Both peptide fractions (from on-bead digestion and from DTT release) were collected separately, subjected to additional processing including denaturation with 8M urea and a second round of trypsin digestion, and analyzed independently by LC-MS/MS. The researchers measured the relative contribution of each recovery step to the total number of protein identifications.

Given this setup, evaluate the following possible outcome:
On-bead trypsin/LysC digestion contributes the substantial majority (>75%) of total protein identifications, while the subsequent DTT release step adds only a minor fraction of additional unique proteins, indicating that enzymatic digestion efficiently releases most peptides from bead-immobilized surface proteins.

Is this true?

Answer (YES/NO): YES